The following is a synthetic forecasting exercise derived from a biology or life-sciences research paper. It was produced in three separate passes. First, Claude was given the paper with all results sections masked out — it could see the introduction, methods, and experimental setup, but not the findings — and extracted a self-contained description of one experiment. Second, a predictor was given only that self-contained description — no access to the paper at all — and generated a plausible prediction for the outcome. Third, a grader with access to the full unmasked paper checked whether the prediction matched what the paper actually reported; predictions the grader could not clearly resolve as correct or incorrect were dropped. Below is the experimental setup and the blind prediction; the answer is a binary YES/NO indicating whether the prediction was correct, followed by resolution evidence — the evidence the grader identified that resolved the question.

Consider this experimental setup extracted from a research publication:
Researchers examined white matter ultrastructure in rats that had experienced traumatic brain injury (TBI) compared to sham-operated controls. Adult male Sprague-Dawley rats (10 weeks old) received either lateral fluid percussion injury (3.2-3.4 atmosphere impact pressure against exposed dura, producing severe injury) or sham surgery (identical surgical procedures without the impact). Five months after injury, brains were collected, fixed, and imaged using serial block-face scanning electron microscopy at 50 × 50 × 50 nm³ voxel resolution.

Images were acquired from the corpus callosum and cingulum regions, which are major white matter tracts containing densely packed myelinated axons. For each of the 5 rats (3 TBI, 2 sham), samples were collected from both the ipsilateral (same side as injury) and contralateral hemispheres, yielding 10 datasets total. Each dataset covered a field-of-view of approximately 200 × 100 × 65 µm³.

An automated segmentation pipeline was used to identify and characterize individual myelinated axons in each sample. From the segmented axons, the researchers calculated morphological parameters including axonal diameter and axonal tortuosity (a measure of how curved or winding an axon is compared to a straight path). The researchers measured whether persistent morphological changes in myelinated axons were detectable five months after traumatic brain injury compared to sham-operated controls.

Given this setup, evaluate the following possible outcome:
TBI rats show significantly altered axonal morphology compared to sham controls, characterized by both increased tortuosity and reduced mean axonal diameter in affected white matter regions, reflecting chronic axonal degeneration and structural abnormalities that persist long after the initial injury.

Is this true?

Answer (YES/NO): YES